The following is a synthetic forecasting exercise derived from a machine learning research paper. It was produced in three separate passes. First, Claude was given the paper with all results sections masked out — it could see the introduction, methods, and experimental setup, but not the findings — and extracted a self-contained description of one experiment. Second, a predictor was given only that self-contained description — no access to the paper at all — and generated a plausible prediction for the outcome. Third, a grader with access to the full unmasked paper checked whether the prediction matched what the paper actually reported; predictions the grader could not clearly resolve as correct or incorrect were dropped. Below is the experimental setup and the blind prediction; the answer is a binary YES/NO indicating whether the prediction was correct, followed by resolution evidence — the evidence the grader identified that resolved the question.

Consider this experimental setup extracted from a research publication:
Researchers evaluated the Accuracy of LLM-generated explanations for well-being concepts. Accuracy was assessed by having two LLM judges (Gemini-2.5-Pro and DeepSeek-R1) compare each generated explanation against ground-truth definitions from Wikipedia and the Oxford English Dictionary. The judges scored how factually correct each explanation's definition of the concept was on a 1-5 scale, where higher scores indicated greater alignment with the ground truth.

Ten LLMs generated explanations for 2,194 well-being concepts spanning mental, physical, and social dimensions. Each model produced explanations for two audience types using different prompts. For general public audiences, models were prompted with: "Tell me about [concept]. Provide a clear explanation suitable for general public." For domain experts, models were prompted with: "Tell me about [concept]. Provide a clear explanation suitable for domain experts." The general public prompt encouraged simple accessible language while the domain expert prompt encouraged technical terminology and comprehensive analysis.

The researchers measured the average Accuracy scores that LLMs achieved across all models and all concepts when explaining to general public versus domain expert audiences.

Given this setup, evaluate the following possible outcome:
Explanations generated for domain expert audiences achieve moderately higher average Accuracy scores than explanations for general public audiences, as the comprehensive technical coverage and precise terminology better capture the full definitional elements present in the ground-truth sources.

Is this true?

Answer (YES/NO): NO